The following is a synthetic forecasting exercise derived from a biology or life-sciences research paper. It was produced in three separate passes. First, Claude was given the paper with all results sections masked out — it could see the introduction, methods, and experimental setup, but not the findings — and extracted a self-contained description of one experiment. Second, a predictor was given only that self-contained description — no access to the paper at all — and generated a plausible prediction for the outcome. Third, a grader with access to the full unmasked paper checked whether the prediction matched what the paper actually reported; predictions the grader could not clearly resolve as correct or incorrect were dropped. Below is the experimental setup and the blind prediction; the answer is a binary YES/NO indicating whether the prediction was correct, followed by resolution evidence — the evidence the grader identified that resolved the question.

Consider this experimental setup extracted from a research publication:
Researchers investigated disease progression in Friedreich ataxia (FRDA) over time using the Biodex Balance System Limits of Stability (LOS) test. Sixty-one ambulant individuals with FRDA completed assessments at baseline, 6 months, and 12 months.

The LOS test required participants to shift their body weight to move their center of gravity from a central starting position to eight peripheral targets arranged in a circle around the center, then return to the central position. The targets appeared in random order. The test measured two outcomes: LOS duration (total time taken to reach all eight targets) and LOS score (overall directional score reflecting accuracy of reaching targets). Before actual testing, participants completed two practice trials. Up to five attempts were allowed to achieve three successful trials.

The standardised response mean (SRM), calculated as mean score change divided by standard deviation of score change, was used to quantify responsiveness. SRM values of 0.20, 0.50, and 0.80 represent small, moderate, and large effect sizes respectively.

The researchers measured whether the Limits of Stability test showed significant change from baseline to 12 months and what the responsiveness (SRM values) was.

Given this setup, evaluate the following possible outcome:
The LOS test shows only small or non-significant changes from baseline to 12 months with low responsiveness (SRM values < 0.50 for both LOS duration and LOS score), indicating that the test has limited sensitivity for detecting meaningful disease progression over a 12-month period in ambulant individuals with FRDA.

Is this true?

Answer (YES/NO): NO